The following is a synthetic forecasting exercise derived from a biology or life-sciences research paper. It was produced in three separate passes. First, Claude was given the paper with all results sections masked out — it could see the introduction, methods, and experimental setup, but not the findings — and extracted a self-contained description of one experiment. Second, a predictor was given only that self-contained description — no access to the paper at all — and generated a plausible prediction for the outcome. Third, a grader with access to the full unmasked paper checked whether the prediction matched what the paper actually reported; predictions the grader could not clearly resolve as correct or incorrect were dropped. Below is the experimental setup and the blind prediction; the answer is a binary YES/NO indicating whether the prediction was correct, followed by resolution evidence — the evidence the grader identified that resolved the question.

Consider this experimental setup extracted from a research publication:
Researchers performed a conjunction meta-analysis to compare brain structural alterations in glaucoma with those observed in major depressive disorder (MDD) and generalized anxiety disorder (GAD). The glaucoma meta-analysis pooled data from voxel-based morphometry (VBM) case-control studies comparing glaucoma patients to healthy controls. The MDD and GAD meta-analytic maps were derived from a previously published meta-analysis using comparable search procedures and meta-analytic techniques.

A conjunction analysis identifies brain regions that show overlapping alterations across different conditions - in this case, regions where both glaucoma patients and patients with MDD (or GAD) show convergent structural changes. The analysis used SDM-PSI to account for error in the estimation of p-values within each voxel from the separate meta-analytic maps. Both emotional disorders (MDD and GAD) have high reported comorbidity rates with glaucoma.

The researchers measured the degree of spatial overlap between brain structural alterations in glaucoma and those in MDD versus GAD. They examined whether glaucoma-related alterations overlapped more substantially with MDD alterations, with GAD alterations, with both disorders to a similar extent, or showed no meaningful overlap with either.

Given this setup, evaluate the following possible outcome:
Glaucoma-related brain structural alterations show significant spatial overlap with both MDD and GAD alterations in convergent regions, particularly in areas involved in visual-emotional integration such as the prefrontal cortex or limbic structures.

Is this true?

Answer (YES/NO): NO